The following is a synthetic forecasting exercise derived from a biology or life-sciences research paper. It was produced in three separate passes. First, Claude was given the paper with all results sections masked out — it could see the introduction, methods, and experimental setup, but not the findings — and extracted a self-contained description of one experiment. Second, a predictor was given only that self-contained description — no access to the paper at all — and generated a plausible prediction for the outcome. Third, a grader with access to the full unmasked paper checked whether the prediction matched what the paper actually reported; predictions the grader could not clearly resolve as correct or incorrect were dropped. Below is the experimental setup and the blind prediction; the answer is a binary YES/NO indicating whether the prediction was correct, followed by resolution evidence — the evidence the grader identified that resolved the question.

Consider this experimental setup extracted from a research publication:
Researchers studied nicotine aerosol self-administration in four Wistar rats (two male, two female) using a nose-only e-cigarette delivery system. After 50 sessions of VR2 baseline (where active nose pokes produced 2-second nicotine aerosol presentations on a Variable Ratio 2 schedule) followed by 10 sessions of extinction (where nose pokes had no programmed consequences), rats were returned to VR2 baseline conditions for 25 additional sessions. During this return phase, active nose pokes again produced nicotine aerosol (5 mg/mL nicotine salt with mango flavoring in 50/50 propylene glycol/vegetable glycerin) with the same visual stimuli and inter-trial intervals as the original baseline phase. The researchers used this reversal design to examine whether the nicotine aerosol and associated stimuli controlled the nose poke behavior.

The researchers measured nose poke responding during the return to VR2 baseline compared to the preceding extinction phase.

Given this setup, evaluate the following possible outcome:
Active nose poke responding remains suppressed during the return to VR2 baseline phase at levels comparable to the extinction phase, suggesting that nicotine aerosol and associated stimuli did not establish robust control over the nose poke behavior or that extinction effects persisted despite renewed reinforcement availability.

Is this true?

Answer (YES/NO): NO